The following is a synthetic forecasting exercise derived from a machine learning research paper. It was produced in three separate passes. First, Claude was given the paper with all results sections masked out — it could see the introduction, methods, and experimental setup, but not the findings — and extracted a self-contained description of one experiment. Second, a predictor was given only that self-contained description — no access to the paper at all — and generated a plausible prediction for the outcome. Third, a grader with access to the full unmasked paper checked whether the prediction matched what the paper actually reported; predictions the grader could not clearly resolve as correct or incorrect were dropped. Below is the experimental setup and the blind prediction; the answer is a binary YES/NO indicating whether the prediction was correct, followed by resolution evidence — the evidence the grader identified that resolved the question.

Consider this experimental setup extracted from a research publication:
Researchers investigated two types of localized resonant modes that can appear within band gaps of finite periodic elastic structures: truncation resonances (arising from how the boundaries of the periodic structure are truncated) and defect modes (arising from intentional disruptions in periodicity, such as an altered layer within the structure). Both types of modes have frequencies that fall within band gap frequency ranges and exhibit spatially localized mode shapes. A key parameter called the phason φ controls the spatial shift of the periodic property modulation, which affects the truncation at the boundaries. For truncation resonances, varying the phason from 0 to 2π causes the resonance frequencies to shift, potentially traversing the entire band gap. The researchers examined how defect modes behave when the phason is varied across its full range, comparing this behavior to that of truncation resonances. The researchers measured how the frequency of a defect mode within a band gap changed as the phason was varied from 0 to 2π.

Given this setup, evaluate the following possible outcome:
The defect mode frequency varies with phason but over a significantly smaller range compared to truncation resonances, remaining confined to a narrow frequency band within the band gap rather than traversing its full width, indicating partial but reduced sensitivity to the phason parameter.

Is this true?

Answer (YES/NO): NO